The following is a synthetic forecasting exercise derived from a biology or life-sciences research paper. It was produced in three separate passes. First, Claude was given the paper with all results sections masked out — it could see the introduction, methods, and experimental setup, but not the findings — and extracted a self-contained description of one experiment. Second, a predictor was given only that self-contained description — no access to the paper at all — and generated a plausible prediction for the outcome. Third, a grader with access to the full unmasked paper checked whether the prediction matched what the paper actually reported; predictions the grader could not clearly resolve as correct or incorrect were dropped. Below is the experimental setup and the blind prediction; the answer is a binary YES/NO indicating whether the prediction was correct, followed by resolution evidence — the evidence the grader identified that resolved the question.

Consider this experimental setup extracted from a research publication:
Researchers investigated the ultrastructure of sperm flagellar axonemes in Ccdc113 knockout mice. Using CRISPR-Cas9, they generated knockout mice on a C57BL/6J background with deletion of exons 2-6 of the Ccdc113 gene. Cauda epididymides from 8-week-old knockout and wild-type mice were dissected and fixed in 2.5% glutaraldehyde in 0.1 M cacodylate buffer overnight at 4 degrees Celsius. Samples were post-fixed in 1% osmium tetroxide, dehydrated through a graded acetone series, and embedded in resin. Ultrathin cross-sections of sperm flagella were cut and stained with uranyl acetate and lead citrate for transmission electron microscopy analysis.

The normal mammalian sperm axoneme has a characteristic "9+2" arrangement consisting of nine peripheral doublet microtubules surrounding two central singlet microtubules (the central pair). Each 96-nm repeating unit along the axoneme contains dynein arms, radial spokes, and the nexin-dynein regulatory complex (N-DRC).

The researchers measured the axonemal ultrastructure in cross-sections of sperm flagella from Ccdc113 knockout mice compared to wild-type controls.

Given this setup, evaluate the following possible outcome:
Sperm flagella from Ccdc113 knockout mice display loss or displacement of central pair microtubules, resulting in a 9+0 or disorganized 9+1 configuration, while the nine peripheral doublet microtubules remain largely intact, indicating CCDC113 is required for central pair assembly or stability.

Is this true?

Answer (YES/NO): NO